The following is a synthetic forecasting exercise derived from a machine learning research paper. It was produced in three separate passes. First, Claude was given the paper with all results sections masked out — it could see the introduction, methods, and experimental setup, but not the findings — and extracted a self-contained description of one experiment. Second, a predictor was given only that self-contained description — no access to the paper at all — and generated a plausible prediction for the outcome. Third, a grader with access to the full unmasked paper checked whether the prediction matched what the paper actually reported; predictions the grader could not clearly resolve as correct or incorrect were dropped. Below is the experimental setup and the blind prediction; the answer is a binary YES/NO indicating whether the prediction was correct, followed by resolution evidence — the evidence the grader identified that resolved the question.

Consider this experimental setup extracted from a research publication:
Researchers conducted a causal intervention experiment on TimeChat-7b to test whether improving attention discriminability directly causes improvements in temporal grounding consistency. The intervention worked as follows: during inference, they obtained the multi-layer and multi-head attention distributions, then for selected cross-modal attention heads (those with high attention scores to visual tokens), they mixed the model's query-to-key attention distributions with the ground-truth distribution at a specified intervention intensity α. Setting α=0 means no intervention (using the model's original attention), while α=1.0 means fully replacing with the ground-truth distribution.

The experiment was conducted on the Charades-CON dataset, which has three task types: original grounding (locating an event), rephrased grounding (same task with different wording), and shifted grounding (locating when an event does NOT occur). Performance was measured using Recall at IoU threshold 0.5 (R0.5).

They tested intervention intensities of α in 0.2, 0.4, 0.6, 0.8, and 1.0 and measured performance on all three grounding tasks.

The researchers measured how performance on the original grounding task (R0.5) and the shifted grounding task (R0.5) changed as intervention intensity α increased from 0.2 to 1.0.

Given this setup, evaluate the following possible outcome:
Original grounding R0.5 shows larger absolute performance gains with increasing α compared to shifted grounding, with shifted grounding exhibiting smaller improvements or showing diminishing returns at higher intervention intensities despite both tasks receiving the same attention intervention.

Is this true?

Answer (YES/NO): NO